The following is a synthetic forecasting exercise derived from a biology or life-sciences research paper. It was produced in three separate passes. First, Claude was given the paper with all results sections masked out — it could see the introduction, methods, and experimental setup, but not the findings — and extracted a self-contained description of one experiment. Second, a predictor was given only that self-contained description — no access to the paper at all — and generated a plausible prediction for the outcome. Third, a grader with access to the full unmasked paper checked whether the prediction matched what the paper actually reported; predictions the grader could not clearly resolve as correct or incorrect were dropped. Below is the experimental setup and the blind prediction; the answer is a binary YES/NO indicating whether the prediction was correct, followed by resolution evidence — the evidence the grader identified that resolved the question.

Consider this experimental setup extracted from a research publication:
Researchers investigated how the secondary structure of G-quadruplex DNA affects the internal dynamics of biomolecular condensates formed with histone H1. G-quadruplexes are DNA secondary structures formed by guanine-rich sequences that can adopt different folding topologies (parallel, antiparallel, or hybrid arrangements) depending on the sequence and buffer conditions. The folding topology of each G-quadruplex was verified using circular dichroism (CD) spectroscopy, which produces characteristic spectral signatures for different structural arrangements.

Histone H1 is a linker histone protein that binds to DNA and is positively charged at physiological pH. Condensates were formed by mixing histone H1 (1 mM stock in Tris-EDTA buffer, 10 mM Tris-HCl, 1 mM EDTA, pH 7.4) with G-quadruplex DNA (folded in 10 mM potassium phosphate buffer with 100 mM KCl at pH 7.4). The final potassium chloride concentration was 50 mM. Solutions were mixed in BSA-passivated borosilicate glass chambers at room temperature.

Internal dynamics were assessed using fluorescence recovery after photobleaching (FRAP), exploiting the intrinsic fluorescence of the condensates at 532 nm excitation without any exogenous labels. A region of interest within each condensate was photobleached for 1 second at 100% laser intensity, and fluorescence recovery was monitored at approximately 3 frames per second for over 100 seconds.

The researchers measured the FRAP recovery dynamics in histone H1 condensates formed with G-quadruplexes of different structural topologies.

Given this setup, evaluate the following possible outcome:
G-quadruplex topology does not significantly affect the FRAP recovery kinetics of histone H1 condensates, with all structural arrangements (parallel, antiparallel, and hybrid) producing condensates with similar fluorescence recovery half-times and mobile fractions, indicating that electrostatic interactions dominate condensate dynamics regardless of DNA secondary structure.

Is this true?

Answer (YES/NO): NO